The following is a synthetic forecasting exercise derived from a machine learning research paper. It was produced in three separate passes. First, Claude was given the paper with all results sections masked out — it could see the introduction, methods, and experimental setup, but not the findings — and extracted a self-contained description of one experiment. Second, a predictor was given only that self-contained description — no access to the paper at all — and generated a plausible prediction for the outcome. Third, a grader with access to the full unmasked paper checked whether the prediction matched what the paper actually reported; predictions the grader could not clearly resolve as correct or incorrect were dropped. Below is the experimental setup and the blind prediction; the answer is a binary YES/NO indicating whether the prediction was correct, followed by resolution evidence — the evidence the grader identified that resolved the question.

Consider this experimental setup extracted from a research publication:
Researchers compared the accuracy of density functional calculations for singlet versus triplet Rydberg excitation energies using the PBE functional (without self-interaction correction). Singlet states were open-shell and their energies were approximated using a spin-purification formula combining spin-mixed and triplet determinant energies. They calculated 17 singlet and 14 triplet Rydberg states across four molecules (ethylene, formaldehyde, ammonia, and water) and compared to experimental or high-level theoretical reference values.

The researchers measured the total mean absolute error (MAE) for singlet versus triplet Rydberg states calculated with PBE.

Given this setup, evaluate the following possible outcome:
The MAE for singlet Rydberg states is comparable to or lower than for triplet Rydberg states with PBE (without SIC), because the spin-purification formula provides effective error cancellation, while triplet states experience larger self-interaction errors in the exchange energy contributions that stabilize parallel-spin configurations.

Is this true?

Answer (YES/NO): YES